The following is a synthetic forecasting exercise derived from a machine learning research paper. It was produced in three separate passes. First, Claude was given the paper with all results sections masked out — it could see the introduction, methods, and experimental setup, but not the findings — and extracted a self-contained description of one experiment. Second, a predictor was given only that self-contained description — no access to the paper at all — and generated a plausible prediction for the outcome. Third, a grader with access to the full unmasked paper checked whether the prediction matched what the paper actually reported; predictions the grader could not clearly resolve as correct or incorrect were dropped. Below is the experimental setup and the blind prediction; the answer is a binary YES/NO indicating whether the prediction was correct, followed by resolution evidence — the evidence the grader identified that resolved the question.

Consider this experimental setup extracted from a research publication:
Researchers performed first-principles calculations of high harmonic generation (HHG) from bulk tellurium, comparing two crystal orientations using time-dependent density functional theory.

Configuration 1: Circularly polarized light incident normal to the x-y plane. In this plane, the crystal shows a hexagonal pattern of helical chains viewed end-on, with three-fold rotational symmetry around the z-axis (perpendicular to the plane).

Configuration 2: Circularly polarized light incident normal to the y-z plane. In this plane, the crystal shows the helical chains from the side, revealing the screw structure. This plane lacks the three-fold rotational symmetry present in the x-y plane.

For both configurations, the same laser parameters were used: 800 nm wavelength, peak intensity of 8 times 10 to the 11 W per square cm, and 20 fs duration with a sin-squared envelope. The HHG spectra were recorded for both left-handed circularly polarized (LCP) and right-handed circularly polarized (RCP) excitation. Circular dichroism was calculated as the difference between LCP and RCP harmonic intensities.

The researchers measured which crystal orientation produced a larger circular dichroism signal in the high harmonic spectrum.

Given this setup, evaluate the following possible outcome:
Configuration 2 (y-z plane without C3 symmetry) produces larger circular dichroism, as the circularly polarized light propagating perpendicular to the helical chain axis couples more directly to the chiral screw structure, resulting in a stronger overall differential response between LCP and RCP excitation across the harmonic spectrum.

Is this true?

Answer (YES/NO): YES